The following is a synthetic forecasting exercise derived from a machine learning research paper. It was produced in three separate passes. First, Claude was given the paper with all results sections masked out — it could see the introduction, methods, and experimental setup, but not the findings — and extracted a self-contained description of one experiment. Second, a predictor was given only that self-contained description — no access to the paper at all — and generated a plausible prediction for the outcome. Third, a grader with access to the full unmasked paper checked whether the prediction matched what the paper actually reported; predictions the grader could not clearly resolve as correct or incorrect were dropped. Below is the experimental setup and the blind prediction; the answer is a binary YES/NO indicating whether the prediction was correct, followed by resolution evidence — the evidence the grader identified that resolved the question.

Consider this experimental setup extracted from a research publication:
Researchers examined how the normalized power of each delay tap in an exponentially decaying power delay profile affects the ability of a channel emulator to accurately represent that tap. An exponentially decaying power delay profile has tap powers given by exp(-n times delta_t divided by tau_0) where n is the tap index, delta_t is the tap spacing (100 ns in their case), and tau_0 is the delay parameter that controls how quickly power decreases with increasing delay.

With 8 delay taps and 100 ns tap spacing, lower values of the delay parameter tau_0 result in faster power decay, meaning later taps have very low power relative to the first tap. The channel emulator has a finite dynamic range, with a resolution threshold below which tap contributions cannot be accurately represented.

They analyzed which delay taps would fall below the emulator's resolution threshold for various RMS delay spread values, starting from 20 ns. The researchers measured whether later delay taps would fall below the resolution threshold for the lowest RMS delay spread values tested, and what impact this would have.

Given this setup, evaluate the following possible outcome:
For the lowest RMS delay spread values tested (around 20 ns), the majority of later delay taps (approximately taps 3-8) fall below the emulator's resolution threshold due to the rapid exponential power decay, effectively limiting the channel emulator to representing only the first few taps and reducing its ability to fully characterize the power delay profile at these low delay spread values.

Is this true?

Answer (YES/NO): NO